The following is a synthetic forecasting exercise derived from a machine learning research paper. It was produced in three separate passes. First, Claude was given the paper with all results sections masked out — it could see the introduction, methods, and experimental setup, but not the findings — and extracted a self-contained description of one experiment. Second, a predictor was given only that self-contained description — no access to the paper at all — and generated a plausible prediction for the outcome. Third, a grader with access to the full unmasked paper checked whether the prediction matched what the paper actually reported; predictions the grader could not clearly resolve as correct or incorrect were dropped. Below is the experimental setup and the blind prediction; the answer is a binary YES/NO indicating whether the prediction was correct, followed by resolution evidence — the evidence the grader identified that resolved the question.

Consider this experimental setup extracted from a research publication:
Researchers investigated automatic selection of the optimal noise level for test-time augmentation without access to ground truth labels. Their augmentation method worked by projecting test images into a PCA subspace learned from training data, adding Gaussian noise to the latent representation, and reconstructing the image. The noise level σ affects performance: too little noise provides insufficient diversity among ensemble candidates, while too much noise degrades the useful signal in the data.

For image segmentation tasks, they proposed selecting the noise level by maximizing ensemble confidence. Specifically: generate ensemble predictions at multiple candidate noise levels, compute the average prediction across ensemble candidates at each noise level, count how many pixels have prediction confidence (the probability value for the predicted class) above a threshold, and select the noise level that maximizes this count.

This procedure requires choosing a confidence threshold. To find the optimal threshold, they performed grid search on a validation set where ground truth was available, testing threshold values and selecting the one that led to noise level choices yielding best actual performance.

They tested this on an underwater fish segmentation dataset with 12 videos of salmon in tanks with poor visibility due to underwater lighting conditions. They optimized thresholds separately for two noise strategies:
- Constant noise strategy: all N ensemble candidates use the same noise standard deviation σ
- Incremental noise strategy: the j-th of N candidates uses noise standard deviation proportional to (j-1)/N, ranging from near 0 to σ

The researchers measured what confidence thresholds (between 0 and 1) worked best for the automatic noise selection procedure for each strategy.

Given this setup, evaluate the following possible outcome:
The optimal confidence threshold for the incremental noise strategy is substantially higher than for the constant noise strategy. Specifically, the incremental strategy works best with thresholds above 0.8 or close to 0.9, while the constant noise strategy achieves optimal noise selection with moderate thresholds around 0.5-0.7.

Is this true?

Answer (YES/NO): NO